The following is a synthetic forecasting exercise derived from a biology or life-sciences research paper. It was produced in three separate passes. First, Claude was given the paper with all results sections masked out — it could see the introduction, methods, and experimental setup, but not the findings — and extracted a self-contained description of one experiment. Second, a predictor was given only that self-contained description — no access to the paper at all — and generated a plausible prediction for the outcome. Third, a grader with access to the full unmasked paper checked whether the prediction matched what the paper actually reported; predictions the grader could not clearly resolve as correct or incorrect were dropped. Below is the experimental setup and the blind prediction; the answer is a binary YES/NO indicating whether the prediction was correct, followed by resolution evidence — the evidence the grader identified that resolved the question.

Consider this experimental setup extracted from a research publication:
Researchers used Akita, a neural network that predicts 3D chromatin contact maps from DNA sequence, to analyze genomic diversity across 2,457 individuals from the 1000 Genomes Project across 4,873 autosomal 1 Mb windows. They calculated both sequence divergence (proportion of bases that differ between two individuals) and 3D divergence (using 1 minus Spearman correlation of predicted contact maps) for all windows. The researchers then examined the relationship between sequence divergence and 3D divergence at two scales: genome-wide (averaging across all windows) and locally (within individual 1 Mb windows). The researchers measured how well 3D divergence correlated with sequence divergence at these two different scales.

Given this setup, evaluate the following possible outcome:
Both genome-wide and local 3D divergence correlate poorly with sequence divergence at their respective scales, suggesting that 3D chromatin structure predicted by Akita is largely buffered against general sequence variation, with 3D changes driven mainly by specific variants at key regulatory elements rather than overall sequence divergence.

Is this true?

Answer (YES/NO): NO